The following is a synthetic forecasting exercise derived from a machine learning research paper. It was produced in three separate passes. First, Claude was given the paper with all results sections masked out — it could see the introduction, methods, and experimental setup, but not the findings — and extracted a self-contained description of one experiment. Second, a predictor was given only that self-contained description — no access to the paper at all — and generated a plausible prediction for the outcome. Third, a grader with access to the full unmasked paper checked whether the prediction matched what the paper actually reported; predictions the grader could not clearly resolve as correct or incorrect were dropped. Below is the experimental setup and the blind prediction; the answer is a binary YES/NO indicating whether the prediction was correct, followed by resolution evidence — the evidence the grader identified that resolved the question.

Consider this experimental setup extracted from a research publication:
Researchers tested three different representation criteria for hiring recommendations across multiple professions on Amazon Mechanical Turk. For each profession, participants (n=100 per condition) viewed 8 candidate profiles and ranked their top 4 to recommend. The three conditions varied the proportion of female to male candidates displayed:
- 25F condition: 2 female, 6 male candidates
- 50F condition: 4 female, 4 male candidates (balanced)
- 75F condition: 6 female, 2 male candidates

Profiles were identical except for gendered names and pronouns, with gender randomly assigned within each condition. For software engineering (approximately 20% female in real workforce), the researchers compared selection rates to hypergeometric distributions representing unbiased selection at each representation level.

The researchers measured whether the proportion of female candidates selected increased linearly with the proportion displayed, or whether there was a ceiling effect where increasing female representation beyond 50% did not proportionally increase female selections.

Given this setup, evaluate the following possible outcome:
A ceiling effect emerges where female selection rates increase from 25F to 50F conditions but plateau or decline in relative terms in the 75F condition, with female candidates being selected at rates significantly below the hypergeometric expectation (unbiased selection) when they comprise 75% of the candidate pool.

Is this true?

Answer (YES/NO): NO